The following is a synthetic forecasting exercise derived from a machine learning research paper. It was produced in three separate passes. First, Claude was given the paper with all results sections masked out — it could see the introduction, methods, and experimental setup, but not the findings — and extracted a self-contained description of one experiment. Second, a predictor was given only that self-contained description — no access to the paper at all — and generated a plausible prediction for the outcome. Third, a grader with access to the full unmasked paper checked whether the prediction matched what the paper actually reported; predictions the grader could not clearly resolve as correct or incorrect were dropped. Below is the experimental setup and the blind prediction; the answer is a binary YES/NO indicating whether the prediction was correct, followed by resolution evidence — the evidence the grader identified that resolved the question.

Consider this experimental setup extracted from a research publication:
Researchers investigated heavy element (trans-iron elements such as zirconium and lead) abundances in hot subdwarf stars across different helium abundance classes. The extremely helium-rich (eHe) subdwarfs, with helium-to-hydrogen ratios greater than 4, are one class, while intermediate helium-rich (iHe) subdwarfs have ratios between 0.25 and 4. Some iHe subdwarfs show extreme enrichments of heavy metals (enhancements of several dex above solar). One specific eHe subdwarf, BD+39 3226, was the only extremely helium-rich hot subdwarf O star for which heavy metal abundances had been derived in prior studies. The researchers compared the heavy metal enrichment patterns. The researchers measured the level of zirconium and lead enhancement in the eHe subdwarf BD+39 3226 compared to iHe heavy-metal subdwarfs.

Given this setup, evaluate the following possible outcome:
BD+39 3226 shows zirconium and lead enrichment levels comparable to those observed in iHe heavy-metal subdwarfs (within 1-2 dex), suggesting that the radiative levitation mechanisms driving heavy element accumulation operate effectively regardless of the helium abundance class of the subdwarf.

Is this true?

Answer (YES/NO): NO